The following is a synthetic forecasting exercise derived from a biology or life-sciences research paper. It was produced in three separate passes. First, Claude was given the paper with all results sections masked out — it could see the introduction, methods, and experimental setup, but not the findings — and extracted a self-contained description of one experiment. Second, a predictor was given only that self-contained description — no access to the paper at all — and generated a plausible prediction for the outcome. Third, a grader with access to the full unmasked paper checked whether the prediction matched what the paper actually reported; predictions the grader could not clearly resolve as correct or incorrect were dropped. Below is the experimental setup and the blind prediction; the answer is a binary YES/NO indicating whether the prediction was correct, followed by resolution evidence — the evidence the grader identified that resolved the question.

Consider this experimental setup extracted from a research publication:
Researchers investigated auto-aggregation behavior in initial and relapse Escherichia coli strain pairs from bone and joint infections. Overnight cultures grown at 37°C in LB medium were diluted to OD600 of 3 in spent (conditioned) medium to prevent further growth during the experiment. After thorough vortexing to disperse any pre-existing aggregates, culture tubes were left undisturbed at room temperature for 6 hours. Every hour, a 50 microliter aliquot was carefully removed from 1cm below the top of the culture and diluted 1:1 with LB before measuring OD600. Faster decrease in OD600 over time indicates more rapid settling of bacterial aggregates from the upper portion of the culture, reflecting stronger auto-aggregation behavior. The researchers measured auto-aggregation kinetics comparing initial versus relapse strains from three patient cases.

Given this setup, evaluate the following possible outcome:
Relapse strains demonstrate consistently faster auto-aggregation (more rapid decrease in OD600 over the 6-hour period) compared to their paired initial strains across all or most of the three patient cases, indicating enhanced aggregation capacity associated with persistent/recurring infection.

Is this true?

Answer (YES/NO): NO